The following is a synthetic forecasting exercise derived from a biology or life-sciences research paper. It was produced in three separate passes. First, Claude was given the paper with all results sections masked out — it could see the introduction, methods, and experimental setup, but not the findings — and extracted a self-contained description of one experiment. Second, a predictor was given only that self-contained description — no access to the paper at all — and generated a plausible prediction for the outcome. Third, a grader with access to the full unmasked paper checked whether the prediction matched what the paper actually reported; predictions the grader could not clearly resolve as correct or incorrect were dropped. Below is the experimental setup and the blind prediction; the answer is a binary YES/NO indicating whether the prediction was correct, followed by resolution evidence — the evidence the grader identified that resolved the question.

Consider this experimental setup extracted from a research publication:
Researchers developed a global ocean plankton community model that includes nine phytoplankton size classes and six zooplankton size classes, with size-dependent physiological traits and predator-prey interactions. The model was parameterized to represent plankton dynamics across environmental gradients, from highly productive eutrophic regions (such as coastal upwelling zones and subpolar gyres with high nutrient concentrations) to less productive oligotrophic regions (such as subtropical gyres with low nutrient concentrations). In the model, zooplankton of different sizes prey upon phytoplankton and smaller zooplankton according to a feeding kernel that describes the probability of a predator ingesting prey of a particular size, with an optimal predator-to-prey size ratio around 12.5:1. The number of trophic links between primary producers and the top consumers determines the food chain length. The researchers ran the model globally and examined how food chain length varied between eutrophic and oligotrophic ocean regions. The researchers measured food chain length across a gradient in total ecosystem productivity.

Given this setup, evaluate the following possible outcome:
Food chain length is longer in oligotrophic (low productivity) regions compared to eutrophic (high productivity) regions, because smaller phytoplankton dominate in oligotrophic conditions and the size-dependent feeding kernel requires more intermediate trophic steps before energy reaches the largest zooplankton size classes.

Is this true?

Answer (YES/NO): YES